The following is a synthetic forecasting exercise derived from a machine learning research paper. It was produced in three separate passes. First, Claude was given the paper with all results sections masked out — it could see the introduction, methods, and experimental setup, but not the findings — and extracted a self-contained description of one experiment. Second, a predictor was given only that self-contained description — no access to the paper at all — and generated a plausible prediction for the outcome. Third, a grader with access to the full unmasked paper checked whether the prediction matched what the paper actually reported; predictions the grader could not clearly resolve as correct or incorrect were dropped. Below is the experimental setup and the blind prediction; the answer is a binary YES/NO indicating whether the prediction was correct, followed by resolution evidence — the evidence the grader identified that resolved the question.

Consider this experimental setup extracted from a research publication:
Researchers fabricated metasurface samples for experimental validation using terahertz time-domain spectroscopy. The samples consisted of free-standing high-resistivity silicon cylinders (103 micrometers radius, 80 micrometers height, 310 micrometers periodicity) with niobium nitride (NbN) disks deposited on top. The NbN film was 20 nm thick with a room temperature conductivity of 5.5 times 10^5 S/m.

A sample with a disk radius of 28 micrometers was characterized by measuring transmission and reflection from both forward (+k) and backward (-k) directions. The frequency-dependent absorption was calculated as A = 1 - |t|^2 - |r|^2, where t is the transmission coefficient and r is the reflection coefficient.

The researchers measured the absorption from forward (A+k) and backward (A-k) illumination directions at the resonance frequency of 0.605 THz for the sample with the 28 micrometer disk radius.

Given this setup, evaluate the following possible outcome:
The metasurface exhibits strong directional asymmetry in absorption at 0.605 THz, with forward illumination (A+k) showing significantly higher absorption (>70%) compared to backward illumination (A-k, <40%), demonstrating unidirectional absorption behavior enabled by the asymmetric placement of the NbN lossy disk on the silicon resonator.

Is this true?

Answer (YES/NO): YES